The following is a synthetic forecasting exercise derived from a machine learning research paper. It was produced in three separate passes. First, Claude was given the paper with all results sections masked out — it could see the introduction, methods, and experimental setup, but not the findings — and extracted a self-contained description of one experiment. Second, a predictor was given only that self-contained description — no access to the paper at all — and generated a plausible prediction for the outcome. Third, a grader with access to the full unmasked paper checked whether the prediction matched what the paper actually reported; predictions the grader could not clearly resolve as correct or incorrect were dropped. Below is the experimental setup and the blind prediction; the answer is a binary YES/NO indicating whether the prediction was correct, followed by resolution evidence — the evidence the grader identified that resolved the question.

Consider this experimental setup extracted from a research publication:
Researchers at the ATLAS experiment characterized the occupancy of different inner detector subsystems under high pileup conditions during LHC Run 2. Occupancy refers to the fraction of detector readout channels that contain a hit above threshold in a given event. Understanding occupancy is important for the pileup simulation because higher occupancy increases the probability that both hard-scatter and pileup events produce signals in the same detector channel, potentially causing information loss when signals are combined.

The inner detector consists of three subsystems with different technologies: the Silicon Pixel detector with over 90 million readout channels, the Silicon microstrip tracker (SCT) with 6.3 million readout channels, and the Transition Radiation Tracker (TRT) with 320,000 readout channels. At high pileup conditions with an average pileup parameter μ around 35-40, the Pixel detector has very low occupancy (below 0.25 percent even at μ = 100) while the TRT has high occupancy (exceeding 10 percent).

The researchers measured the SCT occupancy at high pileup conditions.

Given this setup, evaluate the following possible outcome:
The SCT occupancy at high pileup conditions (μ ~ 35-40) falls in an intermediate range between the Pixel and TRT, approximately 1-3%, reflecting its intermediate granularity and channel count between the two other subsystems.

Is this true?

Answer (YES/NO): NO